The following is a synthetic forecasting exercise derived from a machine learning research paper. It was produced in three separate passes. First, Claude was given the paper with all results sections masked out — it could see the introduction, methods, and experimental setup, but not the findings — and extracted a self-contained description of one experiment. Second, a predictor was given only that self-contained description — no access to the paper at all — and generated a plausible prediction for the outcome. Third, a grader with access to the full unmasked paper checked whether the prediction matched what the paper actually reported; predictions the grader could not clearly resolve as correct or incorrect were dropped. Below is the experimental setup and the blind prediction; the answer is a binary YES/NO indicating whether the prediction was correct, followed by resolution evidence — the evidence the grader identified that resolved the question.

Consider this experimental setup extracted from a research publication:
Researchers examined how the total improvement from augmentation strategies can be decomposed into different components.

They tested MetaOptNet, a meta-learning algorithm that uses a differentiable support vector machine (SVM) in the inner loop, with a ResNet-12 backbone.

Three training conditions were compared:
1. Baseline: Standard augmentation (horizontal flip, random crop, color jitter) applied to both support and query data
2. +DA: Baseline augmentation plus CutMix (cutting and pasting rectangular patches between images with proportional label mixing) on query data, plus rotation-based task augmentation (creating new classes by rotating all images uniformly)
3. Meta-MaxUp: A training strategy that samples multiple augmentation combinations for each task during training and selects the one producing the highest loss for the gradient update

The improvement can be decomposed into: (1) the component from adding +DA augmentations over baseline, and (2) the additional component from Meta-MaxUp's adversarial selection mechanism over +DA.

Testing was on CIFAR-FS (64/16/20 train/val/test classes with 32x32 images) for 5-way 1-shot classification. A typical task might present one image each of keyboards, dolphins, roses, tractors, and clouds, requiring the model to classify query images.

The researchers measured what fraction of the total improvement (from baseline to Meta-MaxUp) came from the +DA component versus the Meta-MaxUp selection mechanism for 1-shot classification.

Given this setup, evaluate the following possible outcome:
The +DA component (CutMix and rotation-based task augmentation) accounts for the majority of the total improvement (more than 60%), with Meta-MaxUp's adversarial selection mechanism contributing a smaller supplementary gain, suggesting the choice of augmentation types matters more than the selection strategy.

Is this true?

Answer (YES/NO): YES